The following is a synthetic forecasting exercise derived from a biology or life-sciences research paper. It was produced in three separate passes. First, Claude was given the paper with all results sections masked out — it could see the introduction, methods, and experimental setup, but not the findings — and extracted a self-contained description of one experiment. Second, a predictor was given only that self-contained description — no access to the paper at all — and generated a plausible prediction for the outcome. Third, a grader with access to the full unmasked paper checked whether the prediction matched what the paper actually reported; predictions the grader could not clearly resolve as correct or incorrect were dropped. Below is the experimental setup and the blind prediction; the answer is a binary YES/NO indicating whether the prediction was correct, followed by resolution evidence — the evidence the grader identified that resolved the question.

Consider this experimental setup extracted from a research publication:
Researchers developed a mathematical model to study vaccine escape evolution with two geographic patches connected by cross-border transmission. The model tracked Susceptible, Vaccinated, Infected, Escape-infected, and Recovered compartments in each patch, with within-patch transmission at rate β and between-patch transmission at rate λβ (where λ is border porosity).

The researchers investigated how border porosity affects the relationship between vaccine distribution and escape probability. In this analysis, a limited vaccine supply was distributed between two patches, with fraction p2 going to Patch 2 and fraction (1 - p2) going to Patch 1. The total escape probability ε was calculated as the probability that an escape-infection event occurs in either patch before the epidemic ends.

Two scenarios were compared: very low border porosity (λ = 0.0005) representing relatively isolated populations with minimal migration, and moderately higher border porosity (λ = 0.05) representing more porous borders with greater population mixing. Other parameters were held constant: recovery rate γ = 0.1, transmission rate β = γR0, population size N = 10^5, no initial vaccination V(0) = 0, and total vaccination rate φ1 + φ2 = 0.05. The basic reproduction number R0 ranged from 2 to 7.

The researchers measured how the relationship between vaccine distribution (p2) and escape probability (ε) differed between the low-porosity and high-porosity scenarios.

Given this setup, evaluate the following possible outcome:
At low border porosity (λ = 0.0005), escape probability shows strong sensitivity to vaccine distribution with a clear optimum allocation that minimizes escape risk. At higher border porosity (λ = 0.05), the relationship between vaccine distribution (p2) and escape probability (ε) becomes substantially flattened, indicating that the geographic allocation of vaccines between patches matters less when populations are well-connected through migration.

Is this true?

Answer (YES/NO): NO